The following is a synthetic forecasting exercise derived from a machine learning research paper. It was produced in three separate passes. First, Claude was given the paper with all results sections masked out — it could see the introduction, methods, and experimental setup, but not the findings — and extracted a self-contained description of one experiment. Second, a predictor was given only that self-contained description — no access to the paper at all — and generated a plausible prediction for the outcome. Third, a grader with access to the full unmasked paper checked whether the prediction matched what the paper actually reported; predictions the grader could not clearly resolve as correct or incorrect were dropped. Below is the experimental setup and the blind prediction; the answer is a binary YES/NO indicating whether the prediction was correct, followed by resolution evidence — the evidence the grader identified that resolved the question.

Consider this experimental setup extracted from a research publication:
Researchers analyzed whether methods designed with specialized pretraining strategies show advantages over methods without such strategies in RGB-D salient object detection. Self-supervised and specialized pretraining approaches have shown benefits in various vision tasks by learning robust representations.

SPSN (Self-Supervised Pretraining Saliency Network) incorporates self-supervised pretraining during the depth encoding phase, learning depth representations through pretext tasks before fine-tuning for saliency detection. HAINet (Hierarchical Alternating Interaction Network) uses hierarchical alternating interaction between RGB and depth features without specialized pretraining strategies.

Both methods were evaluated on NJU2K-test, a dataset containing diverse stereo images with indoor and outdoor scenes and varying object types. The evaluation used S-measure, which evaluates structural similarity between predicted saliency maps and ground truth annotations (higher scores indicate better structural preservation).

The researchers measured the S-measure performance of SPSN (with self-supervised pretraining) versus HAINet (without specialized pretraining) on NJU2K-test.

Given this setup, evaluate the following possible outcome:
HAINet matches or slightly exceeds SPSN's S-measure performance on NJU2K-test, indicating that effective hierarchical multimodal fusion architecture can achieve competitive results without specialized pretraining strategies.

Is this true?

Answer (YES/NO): NO